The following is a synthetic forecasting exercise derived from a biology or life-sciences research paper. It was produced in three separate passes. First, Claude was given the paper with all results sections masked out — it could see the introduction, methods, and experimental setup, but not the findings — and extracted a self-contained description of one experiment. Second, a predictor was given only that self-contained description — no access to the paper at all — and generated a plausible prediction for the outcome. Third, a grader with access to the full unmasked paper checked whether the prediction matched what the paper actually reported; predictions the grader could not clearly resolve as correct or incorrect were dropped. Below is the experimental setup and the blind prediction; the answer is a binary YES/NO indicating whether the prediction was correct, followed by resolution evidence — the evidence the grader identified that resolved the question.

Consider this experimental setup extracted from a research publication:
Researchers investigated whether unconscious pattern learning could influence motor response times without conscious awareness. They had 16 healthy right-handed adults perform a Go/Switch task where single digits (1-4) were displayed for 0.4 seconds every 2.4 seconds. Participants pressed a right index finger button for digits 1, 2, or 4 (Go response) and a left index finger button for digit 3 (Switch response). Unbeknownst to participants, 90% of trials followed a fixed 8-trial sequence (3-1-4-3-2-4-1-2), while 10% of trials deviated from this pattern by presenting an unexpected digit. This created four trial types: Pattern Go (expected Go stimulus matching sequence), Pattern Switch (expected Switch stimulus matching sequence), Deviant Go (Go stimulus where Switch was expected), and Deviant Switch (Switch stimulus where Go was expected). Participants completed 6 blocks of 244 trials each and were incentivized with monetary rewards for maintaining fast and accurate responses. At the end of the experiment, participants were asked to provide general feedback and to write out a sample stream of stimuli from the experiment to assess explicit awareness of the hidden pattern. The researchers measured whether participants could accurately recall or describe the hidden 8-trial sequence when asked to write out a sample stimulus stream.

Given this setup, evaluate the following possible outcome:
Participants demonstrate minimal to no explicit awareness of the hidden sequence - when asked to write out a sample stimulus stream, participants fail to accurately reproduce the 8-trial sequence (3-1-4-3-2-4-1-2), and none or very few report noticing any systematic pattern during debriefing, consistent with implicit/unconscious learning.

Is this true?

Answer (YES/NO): YES